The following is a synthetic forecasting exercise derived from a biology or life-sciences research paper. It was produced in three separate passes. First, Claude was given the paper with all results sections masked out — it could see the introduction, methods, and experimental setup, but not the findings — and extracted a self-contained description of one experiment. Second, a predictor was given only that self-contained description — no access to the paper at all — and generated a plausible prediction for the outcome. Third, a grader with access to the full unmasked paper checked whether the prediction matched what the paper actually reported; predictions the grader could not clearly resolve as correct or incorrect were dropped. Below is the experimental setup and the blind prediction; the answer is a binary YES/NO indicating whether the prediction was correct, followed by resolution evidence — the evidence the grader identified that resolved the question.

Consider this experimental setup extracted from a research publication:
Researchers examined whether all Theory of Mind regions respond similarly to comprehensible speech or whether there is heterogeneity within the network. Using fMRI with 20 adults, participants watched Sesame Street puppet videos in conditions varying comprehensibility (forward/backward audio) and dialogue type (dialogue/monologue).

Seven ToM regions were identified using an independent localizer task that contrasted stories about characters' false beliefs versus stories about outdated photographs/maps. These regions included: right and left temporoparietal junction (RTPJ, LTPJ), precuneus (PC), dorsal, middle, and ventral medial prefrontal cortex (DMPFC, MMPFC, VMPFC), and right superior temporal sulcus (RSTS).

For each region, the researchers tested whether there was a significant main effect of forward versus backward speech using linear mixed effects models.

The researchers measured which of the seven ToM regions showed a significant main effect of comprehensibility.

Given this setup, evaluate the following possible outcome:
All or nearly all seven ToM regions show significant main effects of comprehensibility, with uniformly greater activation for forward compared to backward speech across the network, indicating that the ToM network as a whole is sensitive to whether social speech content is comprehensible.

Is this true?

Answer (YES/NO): NO